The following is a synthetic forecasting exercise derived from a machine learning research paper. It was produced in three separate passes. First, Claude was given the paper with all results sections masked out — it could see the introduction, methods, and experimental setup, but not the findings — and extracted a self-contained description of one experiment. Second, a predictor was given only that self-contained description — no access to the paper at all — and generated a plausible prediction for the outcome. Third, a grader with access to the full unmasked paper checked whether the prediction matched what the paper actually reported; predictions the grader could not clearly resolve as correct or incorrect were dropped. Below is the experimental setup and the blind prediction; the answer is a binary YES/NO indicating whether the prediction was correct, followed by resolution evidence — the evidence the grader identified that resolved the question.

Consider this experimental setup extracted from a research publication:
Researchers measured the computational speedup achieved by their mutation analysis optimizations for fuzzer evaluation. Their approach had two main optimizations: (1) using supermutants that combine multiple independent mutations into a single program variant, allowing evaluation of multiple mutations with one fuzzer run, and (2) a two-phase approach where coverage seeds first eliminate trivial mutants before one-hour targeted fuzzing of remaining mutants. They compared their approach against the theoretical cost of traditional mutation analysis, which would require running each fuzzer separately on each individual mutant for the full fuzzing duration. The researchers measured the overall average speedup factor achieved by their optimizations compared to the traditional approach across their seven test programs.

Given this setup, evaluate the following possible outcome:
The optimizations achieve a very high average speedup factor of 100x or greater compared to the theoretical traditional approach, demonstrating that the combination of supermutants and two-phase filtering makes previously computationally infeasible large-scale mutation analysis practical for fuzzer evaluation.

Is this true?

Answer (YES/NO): NO